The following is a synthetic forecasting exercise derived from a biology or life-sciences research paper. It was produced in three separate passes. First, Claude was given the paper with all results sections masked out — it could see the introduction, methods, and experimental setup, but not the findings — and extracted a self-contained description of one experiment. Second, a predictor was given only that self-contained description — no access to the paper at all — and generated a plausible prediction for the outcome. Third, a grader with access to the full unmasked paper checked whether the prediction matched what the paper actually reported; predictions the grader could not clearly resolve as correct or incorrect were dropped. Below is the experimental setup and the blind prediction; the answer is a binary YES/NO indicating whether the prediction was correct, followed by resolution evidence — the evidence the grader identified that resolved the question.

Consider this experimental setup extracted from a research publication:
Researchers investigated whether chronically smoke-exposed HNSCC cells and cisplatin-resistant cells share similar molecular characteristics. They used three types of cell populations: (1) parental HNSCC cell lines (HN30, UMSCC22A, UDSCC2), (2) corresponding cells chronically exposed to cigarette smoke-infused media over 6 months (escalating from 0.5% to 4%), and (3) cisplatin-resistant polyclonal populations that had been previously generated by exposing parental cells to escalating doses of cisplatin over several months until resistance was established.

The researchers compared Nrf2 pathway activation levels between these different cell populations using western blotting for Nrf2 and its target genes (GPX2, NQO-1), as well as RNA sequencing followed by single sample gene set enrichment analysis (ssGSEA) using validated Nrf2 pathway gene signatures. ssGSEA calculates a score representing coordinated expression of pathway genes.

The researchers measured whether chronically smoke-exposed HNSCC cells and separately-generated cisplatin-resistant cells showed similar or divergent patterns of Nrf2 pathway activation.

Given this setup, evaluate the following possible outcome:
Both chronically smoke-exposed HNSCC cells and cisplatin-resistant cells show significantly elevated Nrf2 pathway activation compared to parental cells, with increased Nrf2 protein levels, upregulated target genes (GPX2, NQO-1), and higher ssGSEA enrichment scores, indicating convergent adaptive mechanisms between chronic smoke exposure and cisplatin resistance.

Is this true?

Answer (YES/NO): YES